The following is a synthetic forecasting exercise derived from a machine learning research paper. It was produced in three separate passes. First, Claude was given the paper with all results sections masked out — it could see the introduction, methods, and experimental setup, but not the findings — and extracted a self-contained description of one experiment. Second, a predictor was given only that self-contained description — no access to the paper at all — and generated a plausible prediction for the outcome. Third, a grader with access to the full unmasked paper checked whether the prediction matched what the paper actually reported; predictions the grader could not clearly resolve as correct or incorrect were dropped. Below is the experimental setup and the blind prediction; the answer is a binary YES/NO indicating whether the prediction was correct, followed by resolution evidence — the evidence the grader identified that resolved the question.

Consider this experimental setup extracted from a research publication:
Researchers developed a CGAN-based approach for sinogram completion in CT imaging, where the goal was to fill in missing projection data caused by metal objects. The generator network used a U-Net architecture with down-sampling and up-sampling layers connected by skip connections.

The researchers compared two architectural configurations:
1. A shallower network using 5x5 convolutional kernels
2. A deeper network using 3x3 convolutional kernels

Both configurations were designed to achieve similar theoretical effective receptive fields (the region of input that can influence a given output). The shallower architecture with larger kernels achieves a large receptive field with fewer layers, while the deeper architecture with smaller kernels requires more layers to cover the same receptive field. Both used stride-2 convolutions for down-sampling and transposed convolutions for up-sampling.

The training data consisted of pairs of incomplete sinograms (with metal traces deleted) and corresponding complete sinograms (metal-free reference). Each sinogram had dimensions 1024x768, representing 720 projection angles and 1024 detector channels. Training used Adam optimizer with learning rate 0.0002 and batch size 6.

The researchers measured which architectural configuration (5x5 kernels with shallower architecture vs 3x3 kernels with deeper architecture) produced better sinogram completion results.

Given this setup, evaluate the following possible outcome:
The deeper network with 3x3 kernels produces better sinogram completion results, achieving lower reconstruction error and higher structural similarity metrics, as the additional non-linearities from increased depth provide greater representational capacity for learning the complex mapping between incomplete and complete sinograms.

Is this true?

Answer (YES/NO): NO